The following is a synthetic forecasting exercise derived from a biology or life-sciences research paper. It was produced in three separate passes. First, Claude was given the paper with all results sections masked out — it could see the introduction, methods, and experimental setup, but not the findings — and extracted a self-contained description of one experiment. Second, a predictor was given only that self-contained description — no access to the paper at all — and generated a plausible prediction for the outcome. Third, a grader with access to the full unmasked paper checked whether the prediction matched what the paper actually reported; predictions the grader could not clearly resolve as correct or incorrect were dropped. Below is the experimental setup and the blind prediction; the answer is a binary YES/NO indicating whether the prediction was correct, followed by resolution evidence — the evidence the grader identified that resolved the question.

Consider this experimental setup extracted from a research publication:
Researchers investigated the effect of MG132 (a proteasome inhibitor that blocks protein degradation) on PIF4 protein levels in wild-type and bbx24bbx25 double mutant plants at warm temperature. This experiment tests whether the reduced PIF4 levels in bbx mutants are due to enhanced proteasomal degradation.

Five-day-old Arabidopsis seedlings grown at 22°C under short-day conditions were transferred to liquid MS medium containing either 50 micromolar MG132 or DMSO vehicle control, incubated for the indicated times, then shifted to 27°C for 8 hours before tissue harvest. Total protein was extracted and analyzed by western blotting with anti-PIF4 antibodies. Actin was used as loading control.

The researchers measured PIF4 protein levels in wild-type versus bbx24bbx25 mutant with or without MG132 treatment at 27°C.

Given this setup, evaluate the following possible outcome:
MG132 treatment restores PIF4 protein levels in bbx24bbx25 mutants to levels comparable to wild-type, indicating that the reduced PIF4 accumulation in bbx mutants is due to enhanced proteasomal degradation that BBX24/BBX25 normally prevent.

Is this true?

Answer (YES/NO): NO